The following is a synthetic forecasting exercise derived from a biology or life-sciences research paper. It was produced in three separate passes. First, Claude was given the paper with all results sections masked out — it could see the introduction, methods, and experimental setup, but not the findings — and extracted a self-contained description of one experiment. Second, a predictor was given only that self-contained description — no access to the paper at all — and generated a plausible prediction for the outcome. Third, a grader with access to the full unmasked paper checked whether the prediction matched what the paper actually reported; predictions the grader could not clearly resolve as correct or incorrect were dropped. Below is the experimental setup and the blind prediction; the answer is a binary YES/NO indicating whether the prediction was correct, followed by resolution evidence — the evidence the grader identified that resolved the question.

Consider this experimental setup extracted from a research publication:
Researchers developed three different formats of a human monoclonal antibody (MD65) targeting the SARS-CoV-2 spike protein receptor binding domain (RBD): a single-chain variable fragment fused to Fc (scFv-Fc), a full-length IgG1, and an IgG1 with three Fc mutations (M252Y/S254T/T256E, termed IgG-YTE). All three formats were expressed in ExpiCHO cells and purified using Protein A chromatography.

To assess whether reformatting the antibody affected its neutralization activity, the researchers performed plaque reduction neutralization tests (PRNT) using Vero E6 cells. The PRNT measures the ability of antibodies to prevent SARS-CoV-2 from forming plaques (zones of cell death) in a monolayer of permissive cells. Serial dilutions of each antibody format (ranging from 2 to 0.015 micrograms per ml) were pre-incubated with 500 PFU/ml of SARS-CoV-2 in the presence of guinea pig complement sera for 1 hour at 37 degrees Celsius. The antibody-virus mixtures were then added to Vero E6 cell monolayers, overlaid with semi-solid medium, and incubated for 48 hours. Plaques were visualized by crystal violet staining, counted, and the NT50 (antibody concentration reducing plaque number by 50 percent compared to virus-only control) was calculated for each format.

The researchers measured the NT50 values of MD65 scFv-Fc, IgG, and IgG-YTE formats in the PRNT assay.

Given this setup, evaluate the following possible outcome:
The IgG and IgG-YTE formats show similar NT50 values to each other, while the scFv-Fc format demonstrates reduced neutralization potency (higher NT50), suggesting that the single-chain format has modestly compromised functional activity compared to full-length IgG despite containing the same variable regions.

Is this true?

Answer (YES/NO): YES